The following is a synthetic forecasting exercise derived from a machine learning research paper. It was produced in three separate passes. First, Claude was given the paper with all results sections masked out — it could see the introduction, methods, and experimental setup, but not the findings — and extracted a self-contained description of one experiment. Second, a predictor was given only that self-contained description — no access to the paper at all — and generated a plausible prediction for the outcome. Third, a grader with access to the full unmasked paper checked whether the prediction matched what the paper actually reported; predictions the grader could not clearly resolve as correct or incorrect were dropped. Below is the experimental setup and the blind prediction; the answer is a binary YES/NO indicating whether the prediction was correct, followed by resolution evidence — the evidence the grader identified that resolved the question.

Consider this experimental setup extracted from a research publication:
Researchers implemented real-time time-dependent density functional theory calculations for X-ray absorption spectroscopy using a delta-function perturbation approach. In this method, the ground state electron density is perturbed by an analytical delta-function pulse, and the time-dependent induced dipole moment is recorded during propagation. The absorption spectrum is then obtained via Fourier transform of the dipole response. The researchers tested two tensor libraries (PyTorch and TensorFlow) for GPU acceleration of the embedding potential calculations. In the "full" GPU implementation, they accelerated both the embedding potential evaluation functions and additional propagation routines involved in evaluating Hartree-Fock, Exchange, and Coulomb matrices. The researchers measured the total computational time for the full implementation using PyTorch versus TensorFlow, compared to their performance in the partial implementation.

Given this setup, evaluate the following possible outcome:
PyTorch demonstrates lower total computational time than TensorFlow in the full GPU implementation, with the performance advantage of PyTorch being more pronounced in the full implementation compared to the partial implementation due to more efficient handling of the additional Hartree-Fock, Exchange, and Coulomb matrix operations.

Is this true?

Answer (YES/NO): NO